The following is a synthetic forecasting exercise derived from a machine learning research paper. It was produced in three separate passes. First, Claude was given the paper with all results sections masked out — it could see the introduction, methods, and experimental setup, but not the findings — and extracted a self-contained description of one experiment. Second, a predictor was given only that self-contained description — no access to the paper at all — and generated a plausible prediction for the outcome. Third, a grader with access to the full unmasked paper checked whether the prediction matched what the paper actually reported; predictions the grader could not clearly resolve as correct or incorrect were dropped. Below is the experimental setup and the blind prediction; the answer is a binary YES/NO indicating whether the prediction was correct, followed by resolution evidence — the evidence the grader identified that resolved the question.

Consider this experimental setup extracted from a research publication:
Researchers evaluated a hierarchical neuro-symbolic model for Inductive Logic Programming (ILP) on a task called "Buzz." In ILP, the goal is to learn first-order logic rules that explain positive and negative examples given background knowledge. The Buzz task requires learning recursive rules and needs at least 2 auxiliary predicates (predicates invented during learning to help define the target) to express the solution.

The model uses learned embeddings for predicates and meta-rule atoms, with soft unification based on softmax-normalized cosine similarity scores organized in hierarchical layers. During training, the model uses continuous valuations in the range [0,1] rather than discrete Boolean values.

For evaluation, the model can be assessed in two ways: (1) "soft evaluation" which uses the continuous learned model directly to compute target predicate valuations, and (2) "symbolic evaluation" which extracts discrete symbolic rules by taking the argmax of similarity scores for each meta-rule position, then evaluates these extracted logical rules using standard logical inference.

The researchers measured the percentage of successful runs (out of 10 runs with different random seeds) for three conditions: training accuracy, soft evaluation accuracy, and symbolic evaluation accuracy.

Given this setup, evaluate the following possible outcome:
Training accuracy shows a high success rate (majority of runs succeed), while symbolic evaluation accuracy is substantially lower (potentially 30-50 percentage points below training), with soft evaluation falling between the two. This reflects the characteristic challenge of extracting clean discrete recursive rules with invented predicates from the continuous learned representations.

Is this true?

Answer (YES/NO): NO